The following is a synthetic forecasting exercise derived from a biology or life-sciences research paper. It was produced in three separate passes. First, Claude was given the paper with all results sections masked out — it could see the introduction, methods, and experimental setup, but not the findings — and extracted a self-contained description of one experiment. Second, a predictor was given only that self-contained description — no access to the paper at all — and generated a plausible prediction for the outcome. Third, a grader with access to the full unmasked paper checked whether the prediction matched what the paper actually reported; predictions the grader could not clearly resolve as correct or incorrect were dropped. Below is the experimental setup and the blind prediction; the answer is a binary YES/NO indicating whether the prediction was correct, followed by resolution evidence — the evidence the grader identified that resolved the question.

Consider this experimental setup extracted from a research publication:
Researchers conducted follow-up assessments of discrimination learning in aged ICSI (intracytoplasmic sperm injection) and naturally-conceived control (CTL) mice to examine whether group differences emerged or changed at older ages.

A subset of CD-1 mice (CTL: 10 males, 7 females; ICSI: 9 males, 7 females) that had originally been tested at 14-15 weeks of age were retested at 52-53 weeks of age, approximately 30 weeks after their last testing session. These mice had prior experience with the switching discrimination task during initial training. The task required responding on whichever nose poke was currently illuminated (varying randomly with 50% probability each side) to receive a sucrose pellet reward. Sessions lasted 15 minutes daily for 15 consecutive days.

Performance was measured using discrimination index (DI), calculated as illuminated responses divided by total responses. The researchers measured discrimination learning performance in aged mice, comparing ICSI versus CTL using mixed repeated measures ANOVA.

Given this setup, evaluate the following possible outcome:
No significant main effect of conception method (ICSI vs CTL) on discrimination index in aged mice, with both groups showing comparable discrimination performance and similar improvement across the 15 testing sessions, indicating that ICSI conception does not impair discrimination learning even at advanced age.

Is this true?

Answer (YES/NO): YES